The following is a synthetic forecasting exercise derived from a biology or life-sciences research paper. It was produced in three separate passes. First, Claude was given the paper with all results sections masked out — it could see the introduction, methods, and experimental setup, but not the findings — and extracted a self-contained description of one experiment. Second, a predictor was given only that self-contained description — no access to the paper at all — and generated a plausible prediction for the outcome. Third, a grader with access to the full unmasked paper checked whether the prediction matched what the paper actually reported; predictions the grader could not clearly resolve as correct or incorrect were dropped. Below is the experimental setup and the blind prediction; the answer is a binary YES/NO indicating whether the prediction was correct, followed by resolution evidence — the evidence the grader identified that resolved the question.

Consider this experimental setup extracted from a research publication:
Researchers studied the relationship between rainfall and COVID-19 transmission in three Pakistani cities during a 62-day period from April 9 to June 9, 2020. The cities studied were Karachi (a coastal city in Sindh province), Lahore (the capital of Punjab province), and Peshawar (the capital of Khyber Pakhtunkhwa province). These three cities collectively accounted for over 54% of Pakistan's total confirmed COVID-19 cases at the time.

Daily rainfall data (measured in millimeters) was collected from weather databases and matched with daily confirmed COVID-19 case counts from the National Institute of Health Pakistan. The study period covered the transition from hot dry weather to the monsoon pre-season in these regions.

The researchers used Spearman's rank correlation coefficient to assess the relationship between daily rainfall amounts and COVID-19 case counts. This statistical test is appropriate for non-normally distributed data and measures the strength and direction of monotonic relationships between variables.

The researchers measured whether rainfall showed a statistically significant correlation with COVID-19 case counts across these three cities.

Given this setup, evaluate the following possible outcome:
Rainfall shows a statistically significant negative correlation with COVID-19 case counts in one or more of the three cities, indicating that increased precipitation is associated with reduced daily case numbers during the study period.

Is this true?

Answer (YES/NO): NO